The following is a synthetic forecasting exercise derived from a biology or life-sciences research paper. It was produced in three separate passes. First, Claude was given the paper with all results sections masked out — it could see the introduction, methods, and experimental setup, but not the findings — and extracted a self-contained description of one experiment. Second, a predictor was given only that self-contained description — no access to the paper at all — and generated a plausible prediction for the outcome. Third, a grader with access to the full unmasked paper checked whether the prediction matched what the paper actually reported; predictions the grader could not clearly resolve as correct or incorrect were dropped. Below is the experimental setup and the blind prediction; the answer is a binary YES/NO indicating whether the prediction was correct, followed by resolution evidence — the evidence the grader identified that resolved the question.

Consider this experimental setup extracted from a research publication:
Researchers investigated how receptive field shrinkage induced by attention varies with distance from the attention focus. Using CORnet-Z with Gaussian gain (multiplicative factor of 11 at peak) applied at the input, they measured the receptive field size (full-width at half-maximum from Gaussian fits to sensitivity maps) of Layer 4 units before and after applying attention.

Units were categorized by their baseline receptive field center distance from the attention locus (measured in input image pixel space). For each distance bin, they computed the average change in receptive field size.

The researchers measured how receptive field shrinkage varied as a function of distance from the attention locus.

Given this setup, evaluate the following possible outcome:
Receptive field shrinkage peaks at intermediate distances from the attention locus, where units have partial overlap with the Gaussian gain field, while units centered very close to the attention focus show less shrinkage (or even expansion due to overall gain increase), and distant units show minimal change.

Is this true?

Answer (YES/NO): NO